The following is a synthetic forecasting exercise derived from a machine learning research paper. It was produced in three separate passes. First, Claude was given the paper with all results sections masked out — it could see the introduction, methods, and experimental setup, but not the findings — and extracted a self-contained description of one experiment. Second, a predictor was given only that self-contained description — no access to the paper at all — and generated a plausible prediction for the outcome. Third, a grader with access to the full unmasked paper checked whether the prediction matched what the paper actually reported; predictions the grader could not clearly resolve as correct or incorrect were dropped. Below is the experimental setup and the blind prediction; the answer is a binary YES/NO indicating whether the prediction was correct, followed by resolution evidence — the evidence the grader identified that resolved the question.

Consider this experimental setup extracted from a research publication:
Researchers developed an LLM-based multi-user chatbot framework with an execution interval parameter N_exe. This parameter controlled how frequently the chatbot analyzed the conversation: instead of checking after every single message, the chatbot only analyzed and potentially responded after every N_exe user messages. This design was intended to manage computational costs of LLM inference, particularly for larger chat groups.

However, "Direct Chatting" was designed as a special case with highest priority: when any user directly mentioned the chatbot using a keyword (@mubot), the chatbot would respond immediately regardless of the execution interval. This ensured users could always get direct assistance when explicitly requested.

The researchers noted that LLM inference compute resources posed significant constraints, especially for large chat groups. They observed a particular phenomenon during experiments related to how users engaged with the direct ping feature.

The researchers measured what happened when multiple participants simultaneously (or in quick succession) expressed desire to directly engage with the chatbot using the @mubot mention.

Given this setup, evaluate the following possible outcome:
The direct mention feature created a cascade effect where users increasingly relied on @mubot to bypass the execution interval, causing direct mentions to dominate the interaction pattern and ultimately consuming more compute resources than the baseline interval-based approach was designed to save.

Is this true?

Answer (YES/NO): NO